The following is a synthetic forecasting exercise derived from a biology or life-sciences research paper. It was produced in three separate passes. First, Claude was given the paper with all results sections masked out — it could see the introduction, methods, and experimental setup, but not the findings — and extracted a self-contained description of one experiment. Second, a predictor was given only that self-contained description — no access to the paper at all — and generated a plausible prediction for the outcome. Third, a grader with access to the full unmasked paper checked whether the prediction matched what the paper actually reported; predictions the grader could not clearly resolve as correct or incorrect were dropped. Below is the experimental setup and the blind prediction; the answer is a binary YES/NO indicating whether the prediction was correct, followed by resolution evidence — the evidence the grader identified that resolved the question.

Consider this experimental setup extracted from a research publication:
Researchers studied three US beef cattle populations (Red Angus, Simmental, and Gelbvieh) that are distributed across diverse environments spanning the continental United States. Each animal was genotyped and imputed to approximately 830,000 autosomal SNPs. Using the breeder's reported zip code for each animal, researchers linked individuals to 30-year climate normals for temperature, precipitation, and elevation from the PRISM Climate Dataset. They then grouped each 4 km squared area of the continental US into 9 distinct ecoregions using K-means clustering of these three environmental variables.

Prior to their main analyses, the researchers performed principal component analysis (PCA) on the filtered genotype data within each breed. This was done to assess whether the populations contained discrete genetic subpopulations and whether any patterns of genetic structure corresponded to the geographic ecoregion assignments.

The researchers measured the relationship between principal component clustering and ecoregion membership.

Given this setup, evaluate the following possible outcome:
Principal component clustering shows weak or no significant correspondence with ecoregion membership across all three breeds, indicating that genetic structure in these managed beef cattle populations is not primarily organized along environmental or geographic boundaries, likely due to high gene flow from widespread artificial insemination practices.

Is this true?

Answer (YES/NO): YES